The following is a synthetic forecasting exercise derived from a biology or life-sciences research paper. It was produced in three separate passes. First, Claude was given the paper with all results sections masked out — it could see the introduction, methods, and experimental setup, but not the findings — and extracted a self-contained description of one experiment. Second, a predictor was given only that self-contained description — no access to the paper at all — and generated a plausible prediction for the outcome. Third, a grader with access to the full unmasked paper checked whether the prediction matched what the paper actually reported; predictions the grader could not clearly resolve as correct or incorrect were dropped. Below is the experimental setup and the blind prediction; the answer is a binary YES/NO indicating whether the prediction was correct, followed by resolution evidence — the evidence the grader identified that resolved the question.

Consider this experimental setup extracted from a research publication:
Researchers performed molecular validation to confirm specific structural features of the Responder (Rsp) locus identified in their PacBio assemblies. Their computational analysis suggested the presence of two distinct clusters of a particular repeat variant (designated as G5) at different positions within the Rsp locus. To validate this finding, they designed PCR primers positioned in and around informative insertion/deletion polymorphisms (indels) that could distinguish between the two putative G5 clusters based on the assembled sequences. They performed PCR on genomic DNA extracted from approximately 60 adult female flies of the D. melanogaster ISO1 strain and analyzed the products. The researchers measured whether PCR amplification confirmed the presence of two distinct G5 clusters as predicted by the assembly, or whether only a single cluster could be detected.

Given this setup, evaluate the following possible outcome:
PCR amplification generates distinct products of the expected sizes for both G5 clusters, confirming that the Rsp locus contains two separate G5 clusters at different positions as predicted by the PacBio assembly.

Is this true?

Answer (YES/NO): NO